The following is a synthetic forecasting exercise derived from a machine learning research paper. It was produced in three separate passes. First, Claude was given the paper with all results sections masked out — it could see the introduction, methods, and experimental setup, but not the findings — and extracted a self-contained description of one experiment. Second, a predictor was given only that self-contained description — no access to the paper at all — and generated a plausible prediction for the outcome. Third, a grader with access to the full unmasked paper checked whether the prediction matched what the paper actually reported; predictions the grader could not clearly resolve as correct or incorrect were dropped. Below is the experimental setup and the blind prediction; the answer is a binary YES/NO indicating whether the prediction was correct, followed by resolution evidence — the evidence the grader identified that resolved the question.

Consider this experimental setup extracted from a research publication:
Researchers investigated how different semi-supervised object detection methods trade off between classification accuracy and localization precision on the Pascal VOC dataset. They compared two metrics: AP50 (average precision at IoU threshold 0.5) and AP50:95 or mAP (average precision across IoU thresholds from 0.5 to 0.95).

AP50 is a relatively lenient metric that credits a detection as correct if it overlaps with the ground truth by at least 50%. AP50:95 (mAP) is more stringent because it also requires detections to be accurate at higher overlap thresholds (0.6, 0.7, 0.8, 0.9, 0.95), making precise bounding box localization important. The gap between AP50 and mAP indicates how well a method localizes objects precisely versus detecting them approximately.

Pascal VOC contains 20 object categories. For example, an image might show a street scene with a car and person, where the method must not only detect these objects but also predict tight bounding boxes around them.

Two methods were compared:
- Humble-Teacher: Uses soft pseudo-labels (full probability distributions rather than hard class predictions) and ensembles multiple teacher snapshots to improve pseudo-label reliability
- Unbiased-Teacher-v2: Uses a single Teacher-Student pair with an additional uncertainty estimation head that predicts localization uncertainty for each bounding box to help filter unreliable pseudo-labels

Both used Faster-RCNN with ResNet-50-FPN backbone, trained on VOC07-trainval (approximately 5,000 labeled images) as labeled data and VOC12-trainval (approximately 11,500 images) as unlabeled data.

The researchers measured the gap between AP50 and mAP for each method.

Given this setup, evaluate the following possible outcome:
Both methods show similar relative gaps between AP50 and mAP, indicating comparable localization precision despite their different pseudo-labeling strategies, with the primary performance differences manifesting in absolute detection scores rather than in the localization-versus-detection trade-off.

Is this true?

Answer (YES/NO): NO